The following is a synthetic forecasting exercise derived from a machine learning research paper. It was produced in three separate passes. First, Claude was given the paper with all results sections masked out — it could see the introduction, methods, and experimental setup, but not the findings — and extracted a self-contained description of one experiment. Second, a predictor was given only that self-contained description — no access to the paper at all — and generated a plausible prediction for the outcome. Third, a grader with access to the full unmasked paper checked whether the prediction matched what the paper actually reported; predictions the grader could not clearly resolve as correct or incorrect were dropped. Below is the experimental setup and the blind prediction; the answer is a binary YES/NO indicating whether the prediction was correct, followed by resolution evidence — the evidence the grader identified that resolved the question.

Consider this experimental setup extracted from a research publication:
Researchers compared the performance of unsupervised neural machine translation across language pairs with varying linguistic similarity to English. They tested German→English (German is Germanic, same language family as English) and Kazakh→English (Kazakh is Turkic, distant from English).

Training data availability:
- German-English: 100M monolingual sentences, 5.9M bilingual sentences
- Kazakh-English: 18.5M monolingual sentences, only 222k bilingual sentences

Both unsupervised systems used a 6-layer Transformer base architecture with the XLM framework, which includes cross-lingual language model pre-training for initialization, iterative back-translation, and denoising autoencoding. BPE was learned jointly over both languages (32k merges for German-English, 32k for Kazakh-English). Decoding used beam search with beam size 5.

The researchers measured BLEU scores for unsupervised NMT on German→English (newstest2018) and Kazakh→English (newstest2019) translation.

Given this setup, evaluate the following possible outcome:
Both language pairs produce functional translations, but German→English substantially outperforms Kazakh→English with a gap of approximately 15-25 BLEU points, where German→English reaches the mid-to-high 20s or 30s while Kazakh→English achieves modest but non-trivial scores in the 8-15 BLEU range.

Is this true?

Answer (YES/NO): NO